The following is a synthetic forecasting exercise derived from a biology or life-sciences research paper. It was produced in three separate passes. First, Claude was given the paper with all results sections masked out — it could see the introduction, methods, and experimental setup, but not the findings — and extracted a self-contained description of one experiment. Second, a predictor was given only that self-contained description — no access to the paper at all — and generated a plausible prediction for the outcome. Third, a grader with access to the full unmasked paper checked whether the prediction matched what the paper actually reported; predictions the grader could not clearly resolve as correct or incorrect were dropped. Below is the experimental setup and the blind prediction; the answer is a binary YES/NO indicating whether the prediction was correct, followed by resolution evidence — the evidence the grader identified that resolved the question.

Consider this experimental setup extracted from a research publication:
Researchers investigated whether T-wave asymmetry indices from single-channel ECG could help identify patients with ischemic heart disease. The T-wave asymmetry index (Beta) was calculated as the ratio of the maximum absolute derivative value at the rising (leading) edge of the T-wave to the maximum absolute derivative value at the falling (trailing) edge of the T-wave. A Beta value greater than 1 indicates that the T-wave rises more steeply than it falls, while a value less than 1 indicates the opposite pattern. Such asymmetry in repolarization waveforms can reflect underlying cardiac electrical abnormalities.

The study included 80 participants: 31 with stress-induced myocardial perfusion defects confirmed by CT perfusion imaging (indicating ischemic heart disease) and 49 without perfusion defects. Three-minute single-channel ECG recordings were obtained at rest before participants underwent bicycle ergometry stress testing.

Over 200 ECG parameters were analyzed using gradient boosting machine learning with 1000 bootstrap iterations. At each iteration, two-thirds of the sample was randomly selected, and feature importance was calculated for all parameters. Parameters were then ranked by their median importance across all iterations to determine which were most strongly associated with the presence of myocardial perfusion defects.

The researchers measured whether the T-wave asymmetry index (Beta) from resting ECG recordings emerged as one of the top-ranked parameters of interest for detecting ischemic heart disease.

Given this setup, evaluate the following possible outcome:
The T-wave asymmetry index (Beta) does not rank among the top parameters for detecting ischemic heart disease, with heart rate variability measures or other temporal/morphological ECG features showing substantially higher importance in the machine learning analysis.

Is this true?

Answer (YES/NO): NO